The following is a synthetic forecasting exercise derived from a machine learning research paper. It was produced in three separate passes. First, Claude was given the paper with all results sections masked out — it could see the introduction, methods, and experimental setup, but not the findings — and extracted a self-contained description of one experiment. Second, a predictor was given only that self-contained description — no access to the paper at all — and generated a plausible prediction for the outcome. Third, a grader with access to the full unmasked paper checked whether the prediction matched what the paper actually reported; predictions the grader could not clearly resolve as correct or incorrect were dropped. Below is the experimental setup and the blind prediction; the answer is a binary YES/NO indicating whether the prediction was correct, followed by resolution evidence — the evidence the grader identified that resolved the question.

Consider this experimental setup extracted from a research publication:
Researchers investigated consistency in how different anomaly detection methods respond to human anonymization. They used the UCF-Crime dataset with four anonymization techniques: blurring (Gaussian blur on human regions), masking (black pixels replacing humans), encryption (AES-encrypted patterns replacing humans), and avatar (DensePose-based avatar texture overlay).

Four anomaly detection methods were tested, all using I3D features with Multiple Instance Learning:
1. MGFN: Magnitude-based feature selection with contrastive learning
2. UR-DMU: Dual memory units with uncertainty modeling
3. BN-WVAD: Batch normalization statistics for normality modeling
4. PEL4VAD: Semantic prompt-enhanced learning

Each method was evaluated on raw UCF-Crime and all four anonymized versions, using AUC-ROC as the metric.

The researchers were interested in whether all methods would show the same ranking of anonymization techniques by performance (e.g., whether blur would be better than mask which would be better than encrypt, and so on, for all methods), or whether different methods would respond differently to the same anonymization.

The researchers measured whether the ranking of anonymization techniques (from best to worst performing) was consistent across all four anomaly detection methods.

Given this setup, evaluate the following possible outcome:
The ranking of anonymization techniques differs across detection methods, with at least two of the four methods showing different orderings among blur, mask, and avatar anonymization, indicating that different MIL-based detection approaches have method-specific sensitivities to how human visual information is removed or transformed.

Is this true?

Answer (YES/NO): YES